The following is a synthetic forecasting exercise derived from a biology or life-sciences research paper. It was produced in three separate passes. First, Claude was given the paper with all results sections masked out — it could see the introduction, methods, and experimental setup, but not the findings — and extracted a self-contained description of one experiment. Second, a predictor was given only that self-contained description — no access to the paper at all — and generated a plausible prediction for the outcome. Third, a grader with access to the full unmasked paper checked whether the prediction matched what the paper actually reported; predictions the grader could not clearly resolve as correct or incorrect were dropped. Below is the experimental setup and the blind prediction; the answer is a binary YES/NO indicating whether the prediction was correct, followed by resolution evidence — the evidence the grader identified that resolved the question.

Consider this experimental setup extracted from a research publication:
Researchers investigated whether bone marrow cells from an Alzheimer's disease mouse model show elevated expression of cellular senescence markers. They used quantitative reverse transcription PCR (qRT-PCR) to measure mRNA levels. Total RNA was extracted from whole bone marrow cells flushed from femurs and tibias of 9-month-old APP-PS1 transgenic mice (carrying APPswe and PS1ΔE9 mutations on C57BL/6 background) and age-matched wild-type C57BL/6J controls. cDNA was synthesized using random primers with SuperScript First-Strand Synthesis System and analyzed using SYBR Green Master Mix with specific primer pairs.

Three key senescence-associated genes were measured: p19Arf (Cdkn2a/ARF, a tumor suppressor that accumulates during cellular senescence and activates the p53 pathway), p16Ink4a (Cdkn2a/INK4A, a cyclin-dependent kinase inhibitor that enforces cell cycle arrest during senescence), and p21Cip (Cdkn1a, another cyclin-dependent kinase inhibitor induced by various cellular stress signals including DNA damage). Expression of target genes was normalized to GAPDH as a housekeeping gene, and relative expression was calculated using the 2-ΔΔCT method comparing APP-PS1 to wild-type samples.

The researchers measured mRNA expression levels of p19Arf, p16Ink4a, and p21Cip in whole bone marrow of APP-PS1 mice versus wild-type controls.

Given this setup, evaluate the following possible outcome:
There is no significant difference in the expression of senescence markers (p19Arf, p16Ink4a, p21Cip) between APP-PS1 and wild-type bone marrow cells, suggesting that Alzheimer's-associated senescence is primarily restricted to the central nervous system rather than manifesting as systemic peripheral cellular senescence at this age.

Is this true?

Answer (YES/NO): NO